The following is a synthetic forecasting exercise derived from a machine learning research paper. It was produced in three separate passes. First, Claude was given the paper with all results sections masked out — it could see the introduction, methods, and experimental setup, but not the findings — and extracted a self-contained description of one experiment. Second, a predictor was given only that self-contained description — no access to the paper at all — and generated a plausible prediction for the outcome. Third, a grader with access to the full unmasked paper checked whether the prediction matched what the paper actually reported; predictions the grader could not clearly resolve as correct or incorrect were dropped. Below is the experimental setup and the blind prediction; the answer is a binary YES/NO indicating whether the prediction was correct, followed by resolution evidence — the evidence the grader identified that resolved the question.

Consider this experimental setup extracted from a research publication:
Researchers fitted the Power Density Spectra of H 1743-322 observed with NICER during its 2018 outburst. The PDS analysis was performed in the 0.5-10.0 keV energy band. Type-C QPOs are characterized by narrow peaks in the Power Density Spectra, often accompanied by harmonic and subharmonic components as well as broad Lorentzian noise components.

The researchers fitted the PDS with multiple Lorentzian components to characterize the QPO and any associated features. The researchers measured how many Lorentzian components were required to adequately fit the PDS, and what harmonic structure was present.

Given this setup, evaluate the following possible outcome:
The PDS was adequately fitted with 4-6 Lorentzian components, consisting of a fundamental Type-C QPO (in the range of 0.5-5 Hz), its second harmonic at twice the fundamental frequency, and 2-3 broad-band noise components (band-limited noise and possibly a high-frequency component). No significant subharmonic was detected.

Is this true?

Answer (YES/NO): NO